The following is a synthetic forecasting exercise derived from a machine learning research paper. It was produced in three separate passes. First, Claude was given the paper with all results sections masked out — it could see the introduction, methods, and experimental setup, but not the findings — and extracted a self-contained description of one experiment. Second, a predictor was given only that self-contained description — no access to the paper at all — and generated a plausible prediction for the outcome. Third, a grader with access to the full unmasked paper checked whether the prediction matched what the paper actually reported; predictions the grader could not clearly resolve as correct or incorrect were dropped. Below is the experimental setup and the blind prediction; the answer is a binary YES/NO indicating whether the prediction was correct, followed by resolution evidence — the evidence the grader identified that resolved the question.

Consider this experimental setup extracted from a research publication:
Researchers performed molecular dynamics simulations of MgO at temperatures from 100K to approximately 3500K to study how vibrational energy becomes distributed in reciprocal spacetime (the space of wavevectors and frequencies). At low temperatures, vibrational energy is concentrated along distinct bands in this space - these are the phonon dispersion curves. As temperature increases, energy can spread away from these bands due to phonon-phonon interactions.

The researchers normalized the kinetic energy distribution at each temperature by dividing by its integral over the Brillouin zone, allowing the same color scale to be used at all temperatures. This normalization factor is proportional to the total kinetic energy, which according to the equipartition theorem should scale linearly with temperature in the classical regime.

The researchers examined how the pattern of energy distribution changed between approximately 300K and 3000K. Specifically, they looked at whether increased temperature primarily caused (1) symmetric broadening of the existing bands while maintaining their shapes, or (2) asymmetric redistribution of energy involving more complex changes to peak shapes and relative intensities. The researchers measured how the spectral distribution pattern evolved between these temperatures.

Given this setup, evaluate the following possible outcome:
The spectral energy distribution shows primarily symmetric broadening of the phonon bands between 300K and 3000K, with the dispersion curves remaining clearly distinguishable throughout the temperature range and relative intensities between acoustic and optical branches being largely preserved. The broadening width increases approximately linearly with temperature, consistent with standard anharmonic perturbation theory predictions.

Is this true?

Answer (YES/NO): NO